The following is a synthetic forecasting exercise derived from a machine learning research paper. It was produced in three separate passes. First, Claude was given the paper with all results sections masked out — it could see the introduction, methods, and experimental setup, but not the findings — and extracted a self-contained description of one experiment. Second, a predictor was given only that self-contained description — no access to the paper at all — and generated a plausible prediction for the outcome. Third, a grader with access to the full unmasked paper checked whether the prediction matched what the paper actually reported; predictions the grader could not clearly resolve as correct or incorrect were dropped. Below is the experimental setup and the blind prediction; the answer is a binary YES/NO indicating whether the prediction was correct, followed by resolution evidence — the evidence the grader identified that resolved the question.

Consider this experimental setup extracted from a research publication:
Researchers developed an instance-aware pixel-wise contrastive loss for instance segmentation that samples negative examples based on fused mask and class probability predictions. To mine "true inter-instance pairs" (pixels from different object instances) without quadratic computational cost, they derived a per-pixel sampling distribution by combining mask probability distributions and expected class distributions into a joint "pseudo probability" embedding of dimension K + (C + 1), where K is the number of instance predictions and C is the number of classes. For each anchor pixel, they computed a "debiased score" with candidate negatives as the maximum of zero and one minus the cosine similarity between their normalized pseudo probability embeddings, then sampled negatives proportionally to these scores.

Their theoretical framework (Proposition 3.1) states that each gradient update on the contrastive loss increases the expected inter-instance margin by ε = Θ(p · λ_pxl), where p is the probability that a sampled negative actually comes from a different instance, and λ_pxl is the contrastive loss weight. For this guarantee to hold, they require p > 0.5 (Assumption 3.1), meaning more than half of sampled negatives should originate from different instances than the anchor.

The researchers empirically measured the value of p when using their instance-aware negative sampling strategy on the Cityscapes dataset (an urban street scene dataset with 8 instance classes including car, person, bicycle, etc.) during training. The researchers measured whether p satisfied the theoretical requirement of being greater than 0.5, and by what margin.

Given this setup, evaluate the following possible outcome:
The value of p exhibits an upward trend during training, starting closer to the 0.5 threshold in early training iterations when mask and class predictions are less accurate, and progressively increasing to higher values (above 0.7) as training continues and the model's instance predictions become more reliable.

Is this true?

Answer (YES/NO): NO